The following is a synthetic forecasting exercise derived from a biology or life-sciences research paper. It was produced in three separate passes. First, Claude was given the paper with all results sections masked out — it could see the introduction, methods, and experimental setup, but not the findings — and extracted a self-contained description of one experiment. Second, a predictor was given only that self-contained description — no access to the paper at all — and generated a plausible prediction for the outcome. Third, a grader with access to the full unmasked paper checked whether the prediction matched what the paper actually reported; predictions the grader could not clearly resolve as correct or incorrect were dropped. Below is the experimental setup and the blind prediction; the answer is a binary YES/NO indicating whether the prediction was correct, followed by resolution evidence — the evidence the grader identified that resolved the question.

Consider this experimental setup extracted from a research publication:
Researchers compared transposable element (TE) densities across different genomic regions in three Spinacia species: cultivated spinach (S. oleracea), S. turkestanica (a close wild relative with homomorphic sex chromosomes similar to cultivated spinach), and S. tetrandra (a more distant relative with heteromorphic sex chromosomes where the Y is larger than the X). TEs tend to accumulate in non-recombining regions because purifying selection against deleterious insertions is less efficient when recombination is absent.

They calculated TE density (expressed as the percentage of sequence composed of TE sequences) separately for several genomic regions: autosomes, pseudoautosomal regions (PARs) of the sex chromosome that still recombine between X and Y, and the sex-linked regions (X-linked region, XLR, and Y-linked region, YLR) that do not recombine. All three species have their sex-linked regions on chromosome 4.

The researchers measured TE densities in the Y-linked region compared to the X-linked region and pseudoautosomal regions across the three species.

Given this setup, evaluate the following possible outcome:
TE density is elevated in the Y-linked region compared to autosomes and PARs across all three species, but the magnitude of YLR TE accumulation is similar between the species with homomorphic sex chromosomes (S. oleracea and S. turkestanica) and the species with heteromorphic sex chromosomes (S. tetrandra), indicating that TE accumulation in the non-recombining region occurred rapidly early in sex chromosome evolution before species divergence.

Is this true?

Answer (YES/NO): NO